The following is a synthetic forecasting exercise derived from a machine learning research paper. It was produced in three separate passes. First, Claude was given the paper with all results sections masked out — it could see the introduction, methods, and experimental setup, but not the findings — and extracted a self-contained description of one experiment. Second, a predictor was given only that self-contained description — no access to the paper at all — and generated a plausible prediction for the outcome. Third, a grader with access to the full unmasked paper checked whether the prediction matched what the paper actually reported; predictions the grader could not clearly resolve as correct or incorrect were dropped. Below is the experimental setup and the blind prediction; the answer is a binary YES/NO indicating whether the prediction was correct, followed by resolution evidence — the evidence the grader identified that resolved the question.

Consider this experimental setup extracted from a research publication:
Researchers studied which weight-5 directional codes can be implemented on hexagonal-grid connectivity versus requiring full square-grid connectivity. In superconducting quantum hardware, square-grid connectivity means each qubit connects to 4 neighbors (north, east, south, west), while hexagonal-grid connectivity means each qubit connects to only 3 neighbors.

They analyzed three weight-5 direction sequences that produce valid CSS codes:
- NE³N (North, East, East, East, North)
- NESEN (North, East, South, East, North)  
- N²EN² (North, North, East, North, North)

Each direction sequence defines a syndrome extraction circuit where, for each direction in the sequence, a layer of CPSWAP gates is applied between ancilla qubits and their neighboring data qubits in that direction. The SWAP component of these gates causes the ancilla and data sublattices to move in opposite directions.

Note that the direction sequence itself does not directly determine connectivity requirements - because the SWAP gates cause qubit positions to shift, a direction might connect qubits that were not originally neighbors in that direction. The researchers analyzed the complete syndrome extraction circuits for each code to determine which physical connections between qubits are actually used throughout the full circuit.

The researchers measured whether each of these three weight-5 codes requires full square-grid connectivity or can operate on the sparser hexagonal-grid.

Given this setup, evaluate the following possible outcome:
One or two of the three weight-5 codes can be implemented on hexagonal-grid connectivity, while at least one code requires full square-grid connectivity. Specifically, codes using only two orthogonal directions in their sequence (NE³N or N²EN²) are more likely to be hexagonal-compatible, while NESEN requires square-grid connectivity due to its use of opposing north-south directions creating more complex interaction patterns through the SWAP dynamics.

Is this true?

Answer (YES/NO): NO